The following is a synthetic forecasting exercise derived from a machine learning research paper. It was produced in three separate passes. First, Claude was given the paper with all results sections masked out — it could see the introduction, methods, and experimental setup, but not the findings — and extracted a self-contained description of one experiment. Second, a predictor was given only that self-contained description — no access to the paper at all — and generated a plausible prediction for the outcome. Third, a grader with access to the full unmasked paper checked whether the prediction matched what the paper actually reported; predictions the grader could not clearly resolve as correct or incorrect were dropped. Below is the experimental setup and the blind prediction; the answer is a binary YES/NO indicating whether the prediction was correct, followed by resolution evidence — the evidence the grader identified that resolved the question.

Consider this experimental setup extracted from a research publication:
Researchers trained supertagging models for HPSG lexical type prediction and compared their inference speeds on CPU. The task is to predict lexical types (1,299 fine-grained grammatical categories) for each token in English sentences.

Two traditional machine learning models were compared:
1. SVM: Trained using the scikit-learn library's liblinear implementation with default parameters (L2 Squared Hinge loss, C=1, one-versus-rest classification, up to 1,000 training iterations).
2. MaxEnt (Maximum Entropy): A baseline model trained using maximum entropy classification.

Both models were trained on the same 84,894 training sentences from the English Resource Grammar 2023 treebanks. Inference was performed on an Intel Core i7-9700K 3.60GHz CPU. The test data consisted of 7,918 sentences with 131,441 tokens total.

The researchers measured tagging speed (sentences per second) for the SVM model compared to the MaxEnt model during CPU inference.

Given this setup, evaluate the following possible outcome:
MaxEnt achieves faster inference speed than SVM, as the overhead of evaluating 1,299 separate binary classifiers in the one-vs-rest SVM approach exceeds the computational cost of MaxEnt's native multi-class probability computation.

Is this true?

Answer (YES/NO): NO